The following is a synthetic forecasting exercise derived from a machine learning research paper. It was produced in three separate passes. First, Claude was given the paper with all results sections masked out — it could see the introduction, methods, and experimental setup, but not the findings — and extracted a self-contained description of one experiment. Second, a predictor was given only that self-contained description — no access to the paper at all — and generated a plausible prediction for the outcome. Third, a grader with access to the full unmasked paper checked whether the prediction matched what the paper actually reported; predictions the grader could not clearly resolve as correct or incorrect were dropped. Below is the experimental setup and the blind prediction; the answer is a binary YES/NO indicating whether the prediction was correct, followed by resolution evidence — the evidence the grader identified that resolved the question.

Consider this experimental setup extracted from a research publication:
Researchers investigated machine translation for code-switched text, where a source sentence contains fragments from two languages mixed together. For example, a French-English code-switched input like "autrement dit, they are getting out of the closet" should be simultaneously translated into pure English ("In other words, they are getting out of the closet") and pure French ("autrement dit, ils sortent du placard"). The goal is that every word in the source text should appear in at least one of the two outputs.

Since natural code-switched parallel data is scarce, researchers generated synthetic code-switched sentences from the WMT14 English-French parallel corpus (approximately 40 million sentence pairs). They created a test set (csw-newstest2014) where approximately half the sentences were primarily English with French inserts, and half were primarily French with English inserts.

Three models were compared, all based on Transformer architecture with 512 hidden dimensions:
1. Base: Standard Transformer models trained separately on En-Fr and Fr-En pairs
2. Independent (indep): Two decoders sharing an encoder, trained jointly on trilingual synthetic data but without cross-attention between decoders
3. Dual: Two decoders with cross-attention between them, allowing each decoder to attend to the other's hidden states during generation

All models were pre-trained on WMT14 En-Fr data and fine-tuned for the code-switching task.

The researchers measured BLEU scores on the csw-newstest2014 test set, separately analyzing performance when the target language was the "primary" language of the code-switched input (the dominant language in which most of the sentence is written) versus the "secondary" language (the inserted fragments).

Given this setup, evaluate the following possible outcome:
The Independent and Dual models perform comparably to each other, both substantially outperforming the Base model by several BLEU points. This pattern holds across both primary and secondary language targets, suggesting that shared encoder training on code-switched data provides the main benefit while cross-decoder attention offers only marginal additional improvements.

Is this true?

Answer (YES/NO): NO